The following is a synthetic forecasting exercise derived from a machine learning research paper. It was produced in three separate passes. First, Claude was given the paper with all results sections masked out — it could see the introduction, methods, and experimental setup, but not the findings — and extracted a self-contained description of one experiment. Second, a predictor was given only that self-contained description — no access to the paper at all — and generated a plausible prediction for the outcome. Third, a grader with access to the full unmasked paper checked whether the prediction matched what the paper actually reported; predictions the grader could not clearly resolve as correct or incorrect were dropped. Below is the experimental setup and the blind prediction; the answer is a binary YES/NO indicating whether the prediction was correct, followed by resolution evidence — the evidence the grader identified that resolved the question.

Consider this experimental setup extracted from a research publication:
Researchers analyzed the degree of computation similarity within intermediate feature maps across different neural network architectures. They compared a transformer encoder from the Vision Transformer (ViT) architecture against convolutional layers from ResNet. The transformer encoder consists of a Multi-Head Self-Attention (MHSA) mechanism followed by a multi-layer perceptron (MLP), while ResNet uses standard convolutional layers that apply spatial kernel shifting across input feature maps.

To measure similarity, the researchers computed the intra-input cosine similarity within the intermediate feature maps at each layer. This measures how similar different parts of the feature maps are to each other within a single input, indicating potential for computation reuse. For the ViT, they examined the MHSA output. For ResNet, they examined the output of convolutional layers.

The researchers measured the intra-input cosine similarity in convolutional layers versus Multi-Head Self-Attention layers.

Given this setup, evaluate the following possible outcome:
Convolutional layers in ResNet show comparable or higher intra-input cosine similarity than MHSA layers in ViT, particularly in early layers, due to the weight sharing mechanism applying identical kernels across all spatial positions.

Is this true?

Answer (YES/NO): NO